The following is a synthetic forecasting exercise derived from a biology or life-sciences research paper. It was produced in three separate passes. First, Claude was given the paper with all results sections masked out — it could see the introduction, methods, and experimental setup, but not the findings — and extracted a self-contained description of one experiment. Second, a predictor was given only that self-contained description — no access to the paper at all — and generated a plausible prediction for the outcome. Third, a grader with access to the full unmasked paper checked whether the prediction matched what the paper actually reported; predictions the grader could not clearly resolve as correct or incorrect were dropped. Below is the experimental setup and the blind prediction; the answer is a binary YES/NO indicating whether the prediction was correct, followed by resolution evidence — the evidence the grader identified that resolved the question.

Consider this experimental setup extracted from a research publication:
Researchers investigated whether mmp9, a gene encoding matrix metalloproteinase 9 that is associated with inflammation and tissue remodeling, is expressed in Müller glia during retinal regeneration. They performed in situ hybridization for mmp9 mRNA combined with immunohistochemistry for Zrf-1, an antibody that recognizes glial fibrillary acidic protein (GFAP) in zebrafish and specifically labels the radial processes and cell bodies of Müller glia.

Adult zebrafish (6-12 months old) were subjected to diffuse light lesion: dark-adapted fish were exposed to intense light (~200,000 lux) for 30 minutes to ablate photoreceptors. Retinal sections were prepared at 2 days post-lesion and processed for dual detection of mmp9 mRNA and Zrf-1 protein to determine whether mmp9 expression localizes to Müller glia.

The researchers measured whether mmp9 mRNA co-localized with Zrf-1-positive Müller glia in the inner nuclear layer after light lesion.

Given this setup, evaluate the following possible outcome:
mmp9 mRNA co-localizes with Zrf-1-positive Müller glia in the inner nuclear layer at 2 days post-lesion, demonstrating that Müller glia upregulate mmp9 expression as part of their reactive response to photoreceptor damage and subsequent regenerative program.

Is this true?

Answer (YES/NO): YES